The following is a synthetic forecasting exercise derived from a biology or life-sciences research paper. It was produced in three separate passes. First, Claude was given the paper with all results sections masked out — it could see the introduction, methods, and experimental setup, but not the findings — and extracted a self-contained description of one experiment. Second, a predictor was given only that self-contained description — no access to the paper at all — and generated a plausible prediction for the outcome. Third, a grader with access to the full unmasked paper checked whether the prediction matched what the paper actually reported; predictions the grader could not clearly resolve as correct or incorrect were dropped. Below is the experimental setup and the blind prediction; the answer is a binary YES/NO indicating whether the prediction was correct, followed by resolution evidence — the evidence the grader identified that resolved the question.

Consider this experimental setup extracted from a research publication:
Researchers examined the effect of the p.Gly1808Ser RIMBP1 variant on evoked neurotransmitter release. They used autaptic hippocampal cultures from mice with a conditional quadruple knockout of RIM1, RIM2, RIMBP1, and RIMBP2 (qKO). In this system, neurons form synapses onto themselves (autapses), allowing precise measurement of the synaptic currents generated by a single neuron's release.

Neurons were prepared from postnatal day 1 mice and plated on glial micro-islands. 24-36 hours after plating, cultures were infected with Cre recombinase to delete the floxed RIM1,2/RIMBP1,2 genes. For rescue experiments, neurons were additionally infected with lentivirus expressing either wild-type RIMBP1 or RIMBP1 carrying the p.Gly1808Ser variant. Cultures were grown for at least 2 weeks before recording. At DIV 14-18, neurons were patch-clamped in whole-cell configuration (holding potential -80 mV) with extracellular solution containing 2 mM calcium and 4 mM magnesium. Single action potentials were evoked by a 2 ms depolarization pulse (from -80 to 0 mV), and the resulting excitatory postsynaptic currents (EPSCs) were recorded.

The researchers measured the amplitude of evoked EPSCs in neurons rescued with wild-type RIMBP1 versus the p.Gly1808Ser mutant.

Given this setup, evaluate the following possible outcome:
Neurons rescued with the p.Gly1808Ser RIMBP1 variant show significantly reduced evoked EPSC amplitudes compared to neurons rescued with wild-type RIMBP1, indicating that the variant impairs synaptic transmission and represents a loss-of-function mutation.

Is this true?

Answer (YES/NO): NO